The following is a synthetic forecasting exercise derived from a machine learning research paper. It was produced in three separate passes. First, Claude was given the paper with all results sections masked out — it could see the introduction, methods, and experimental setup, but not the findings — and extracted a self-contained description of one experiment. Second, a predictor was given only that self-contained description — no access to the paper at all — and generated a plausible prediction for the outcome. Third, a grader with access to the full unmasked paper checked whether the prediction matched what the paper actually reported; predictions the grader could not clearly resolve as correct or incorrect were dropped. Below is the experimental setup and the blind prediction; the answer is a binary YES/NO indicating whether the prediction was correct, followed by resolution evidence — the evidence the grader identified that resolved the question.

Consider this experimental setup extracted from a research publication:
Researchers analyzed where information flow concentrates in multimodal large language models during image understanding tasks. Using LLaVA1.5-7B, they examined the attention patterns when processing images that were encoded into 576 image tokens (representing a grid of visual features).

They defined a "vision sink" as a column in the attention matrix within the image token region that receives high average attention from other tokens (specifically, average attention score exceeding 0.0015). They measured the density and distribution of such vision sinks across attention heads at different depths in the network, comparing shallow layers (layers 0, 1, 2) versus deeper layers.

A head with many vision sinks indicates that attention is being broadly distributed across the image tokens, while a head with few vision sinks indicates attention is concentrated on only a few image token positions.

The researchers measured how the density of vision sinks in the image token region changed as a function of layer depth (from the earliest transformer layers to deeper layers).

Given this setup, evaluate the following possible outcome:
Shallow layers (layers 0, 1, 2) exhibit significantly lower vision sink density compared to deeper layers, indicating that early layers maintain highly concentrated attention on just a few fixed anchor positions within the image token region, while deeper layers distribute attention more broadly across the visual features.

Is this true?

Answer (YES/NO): NO